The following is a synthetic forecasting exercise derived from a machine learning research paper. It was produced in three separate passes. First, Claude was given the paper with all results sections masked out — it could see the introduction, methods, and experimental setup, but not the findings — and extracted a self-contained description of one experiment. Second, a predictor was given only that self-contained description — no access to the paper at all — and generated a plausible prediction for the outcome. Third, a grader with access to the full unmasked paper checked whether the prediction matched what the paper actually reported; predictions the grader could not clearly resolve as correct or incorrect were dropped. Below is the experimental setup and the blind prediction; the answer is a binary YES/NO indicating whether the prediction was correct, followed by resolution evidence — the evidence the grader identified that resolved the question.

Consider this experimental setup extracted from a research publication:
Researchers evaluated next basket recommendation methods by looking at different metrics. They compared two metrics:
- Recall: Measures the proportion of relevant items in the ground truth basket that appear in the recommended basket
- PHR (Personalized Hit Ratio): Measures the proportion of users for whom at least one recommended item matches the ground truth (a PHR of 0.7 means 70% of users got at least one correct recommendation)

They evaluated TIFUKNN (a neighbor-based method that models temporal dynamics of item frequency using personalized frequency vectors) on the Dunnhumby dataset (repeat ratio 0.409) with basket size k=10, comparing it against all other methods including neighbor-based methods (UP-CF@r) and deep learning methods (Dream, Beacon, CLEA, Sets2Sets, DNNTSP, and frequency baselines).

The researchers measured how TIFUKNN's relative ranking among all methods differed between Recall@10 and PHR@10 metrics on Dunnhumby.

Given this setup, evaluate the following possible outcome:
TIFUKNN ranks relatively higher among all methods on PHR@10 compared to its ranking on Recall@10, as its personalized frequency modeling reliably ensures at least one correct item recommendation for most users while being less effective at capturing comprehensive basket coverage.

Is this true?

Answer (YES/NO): YES